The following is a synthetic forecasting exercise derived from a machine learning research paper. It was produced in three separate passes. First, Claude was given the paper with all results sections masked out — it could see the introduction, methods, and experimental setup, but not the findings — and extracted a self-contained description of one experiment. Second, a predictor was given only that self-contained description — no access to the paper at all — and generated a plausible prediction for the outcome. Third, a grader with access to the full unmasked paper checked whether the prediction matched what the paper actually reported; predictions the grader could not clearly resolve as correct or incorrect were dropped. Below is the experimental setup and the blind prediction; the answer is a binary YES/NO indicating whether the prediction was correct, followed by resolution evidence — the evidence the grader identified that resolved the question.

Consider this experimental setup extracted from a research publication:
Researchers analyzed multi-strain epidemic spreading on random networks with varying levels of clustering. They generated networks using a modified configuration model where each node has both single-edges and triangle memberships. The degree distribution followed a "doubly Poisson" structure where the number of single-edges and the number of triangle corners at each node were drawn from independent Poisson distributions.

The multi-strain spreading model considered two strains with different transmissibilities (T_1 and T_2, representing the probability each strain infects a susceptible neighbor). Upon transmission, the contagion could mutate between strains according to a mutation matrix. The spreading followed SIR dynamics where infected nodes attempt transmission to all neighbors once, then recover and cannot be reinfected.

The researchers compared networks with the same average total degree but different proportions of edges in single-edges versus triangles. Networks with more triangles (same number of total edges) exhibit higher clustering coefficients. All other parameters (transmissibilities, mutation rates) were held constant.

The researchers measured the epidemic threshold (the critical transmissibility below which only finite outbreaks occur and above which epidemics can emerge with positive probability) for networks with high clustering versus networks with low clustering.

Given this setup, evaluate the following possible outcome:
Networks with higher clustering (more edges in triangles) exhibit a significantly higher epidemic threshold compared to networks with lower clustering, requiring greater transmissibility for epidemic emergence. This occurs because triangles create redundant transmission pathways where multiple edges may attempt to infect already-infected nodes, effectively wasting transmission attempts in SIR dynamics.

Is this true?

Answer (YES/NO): YES